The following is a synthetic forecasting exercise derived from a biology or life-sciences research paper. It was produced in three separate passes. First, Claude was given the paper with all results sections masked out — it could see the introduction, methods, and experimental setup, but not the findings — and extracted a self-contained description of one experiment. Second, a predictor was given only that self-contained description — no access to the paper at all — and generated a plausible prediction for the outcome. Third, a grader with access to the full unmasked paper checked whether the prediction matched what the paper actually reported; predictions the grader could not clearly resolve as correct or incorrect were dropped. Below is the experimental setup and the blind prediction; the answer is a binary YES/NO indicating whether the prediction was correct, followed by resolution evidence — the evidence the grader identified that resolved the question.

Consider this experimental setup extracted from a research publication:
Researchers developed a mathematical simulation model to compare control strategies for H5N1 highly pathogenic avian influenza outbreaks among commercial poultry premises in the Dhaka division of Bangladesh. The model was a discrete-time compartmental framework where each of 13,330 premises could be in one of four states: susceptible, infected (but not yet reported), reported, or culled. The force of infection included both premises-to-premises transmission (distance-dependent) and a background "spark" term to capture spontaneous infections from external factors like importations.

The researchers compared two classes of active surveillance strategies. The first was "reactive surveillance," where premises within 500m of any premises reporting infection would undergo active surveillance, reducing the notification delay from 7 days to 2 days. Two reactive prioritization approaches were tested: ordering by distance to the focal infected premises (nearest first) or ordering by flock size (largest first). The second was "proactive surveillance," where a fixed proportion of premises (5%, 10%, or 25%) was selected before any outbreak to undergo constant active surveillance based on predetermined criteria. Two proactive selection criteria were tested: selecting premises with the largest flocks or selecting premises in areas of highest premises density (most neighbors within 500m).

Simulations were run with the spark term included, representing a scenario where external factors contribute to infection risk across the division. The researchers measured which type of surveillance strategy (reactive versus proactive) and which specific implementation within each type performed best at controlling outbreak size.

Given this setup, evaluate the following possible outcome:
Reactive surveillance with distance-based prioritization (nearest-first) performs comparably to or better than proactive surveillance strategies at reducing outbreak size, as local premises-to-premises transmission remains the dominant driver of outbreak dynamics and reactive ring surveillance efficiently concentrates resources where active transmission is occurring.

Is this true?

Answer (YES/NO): NO